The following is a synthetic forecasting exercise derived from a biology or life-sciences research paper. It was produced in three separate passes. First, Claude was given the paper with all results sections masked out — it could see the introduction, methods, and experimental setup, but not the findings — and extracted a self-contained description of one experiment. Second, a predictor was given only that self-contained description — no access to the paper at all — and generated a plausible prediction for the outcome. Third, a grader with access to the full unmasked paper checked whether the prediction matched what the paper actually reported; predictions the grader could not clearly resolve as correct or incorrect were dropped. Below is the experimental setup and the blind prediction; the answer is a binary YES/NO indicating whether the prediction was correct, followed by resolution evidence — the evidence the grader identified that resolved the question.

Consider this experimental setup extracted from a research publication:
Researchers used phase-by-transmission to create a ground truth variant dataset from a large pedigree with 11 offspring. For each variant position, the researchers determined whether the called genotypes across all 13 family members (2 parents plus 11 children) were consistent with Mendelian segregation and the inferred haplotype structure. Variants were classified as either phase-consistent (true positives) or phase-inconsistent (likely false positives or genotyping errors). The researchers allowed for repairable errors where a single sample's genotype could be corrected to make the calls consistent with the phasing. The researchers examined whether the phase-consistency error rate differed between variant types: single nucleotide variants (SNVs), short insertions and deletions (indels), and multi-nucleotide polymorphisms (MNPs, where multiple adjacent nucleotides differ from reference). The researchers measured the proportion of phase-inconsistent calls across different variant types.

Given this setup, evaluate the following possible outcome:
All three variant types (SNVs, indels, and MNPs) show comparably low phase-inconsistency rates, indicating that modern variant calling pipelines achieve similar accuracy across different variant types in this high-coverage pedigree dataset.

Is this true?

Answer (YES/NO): NO